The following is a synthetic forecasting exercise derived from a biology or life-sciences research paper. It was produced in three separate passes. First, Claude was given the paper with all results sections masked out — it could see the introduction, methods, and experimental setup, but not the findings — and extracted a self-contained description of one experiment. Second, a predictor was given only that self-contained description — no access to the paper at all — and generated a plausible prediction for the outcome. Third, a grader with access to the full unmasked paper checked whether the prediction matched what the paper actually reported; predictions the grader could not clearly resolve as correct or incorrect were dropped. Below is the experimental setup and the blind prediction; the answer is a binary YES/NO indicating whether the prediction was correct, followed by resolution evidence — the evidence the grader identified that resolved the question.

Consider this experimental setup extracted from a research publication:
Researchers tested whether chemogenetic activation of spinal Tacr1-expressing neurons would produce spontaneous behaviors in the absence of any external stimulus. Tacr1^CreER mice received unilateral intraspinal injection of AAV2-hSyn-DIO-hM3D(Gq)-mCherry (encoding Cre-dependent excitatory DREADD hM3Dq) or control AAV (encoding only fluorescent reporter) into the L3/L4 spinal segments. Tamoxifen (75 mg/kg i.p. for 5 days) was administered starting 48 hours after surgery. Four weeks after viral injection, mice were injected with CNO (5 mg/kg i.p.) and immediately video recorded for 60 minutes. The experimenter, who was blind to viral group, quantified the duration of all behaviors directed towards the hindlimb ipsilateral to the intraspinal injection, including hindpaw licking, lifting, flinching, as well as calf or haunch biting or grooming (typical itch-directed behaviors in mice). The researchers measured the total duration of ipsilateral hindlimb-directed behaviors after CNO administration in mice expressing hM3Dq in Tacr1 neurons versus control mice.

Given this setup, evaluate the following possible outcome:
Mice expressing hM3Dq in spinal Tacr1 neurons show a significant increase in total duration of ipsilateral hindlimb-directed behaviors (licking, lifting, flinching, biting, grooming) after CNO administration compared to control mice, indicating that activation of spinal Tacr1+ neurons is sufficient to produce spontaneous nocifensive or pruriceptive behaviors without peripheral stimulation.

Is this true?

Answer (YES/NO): NO